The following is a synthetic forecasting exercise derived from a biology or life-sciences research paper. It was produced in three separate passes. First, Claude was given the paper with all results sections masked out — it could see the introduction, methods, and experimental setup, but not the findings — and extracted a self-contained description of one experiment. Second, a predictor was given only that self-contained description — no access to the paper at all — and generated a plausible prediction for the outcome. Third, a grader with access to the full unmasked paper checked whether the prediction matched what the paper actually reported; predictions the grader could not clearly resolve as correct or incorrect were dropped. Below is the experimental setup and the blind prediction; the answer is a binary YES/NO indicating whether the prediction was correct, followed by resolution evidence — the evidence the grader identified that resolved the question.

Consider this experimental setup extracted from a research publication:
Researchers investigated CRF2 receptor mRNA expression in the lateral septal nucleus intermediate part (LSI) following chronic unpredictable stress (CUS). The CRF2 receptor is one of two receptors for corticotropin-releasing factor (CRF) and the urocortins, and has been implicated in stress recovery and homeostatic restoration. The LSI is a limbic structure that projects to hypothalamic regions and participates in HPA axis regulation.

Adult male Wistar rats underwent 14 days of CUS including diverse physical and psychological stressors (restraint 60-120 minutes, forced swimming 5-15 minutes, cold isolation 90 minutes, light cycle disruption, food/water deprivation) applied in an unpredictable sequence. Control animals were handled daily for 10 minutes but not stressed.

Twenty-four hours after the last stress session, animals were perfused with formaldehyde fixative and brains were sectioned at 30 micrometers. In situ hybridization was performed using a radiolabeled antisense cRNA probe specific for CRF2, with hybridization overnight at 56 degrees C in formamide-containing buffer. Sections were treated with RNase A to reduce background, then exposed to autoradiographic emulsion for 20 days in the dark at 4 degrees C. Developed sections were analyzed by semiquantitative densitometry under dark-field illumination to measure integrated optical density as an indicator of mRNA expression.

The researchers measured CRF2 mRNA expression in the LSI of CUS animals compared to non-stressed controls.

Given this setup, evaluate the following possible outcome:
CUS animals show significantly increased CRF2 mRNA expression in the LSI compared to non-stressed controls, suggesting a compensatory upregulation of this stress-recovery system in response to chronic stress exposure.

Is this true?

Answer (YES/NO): YES